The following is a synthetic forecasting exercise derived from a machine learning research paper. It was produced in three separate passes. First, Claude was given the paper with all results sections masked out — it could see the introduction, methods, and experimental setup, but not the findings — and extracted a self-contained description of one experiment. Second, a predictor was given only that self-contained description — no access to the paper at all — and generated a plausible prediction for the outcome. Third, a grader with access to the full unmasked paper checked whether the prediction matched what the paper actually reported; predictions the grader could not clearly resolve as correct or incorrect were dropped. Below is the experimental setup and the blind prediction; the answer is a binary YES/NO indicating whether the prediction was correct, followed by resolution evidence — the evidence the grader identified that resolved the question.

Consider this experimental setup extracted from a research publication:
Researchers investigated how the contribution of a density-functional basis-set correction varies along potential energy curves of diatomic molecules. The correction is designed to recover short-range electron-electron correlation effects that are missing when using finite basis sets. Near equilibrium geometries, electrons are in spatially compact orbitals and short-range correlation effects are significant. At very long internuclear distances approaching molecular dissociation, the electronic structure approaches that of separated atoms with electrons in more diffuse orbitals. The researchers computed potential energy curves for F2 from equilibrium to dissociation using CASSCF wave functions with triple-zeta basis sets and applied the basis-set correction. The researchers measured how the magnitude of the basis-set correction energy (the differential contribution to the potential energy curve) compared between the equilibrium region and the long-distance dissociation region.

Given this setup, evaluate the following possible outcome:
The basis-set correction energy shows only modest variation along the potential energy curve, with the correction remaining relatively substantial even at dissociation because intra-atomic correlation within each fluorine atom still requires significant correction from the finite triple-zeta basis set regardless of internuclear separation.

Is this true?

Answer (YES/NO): NO